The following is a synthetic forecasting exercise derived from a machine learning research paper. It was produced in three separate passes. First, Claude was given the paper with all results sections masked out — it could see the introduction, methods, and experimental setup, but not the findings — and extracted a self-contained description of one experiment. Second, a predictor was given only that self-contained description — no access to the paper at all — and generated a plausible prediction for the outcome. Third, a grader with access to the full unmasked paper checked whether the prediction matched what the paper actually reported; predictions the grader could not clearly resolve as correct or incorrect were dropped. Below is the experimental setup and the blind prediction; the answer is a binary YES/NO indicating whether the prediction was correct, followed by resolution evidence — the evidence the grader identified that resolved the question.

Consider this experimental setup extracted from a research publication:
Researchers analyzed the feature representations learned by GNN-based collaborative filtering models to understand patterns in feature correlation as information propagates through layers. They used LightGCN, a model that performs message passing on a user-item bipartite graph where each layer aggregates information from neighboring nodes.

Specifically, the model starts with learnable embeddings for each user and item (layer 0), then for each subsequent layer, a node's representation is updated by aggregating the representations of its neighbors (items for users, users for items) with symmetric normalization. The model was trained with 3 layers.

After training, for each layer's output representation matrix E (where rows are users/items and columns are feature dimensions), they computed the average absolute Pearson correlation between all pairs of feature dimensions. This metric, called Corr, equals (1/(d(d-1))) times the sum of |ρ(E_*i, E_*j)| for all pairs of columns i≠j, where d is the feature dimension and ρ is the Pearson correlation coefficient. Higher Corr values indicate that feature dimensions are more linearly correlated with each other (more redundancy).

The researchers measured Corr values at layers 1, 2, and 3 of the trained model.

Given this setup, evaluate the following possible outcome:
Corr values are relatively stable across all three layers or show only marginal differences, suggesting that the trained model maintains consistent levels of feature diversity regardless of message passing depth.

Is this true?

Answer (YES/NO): NO